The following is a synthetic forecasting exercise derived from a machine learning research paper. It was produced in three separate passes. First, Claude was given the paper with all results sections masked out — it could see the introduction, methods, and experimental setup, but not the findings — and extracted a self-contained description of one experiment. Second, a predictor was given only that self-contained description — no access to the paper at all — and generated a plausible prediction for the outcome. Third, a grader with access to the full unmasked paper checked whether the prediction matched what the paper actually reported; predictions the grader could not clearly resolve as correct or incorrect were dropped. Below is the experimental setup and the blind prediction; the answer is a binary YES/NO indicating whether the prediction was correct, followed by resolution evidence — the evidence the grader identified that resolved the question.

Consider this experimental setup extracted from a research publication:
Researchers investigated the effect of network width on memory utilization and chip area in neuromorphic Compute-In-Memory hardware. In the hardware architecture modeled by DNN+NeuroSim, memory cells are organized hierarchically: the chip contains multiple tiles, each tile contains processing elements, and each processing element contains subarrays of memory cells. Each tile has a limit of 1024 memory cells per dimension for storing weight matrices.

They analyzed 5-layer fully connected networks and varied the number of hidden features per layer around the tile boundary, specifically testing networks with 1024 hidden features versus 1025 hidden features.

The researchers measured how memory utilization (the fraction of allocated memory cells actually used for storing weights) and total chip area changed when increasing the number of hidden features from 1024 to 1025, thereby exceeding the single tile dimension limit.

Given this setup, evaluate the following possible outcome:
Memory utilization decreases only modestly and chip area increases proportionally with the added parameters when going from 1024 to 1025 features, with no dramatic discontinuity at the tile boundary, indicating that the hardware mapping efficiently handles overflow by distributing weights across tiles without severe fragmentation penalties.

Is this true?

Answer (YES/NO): NO